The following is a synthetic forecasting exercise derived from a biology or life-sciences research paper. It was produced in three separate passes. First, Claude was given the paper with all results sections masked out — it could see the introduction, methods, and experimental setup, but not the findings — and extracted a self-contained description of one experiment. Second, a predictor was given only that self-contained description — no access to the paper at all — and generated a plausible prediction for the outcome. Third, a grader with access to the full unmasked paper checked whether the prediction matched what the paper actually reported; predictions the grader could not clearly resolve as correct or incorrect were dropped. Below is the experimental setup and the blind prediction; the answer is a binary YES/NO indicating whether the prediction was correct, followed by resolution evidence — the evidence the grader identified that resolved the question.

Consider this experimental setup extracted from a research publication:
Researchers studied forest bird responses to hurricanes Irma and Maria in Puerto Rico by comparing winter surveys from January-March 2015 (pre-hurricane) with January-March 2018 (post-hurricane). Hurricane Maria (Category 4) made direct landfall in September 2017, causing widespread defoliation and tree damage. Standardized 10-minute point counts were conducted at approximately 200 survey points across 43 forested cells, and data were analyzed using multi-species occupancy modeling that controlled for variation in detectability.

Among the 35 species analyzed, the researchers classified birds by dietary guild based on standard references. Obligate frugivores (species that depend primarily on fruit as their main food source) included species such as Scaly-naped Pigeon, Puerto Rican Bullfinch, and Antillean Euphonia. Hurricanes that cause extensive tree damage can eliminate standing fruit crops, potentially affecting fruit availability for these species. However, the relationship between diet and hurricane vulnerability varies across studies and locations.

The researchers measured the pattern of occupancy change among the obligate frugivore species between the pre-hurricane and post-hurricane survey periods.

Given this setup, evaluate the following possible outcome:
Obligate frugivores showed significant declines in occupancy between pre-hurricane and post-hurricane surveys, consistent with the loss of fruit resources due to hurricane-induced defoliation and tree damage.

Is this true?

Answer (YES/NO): YES